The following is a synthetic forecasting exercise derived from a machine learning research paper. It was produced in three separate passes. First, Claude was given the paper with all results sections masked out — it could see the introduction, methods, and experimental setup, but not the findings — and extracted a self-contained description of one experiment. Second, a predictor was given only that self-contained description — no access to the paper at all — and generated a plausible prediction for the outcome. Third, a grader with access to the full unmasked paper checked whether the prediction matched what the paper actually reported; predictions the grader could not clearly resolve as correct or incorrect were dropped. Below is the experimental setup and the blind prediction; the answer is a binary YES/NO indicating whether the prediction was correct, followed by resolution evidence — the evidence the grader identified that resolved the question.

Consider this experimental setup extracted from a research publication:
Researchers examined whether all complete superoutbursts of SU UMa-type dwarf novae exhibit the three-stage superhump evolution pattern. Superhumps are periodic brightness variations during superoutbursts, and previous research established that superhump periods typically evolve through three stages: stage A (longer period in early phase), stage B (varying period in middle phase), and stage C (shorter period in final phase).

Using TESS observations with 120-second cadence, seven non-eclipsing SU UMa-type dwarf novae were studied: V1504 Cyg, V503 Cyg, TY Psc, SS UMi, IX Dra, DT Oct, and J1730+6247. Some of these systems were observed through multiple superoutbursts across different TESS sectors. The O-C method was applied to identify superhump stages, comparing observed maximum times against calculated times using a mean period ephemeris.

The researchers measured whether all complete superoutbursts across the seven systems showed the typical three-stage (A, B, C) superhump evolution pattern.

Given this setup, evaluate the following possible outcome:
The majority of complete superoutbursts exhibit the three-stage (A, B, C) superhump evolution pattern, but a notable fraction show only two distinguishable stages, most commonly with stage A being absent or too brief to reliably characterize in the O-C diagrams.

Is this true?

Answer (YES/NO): NO